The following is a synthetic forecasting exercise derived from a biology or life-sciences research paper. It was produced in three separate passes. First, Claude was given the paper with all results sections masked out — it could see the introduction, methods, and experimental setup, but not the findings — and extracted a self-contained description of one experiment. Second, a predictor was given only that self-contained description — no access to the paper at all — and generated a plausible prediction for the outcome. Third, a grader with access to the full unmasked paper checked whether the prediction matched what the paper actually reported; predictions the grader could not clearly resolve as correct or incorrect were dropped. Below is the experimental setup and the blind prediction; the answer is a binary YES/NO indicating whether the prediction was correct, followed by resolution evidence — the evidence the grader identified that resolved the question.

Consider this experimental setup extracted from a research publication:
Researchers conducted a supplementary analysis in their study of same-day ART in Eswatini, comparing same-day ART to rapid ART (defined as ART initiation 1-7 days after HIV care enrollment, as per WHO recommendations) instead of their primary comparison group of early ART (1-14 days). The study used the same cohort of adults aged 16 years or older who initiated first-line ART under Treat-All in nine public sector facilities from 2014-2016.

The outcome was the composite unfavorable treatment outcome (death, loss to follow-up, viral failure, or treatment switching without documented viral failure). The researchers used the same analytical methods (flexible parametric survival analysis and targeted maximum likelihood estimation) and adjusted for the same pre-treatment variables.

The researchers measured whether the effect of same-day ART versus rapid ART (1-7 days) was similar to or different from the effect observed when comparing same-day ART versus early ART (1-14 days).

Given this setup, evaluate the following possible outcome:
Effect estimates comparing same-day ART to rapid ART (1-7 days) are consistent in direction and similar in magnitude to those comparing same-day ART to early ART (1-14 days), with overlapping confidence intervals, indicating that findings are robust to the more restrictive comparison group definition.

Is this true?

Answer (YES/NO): YES